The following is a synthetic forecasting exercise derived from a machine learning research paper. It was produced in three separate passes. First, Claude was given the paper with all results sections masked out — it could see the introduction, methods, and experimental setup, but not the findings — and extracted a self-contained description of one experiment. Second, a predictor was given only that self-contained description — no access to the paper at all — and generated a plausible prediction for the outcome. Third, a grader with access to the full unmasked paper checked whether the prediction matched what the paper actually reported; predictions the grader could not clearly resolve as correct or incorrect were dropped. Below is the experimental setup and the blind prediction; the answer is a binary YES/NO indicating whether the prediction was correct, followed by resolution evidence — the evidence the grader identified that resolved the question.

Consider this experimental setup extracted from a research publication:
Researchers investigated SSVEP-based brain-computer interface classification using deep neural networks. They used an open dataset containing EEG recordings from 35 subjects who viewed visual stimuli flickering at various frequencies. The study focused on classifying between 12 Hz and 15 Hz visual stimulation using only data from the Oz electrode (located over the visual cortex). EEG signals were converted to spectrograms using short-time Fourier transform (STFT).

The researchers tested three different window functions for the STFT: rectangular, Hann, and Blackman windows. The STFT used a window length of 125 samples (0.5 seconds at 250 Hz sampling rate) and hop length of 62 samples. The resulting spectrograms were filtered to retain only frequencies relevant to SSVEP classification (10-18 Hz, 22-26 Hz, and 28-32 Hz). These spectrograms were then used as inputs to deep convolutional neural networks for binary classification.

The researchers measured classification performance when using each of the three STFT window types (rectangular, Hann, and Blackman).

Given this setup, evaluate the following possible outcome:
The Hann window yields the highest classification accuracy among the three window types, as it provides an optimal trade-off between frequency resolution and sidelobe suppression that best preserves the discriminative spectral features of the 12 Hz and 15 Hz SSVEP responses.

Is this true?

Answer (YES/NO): NO